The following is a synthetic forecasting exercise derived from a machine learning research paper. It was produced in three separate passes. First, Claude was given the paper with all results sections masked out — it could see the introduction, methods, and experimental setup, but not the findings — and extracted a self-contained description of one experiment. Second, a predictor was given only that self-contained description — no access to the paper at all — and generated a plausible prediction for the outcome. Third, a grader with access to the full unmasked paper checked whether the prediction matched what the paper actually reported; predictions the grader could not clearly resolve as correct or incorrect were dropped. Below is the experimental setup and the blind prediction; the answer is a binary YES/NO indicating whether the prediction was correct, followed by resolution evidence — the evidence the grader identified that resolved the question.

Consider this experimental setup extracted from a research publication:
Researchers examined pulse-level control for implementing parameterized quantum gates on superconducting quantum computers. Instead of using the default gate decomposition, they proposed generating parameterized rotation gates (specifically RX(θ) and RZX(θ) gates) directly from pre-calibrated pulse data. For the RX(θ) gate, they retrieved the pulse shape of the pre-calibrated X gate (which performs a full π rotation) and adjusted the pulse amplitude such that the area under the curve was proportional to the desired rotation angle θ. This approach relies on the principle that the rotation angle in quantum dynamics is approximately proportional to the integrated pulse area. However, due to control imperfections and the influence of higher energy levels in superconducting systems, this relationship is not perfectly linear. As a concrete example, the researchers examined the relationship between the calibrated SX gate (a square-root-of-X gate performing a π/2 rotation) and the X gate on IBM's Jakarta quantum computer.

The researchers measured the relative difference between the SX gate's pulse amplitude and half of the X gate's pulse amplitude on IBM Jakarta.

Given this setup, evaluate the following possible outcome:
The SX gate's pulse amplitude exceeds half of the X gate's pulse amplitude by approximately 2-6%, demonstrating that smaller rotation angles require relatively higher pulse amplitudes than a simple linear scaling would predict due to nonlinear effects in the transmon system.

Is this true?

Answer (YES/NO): NO